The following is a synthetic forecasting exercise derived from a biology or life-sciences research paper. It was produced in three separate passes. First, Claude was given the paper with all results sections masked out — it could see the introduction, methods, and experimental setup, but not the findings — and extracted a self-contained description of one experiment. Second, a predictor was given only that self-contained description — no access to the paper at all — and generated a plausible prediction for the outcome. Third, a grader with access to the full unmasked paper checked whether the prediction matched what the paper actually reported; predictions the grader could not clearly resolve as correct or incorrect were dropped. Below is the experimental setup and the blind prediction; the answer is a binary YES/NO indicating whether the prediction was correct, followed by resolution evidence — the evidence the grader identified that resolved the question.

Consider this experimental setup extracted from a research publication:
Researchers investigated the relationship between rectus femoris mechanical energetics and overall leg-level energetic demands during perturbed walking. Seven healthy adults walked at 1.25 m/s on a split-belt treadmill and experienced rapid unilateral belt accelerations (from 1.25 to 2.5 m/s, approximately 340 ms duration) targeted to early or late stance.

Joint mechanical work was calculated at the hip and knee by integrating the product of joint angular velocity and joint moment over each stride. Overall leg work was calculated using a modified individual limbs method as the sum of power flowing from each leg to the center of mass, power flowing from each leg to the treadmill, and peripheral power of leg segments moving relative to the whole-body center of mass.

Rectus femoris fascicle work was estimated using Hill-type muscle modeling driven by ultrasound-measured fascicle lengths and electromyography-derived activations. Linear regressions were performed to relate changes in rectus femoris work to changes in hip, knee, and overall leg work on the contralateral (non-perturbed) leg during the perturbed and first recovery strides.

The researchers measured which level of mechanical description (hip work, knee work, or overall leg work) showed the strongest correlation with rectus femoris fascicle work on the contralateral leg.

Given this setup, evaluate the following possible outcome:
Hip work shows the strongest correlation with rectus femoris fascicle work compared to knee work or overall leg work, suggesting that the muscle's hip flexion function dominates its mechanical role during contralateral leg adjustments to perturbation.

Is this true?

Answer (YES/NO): YES